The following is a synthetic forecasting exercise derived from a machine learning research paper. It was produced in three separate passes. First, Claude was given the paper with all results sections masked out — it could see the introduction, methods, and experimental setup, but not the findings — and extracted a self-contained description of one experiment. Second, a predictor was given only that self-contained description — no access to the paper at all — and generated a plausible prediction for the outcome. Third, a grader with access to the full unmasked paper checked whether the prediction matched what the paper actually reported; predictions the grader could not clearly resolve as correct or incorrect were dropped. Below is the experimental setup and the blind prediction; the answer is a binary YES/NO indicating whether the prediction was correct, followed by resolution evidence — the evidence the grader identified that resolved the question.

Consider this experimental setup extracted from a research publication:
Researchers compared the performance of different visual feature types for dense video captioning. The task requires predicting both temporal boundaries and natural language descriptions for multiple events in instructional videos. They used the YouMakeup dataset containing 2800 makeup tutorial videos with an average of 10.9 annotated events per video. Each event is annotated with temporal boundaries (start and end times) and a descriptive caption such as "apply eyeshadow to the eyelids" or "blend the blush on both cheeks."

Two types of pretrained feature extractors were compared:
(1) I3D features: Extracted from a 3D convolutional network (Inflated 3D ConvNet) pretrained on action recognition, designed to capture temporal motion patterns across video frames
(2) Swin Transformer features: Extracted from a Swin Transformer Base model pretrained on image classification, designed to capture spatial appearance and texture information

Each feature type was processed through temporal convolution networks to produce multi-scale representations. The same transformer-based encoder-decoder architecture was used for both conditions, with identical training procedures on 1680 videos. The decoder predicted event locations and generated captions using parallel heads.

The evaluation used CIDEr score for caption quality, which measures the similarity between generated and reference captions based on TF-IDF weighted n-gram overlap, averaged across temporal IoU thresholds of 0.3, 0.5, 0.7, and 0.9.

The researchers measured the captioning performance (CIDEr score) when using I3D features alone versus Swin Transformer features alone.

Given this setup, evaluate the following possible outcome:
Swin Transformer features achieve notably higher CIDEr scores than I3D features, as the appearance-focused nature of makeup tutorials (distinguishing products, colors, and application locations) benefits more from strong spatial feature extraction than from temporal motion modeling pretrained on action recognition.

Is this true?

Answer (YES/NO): NO